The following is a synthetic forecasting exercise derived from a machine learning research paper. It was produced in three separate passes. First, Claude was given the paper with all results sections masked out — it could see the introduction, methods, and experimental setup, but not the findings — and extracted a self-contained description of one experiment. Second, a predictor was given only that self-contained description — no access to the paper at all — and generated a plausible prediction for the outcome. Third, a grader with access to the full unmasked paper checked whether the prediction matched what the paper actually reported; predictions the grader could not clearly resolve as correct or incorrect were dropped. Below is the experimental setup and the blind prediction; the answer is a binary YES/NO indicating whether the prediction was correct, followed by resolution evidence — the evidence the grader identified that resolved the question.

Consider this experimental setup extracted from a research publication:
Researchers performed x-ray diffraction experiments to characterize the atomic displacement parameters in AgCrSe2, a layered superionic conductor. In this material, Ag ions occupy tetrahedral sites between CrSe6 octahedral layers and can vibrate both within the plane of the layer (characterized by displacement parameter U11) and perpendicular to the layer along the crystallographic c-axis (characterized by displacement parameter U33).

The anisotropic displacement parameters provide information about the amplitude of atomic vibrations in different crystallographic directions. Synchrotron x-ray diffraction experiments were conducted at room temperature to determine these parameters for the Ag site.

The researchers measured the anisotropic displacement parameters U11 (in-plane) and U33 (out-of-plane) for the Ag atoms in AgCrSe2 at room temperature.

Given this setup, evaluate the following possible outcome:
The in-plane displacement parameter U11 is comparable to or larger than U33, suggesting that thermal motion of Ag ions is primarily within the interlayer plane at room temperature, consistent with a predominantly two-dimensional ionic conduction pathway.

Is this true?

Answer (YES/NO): YES